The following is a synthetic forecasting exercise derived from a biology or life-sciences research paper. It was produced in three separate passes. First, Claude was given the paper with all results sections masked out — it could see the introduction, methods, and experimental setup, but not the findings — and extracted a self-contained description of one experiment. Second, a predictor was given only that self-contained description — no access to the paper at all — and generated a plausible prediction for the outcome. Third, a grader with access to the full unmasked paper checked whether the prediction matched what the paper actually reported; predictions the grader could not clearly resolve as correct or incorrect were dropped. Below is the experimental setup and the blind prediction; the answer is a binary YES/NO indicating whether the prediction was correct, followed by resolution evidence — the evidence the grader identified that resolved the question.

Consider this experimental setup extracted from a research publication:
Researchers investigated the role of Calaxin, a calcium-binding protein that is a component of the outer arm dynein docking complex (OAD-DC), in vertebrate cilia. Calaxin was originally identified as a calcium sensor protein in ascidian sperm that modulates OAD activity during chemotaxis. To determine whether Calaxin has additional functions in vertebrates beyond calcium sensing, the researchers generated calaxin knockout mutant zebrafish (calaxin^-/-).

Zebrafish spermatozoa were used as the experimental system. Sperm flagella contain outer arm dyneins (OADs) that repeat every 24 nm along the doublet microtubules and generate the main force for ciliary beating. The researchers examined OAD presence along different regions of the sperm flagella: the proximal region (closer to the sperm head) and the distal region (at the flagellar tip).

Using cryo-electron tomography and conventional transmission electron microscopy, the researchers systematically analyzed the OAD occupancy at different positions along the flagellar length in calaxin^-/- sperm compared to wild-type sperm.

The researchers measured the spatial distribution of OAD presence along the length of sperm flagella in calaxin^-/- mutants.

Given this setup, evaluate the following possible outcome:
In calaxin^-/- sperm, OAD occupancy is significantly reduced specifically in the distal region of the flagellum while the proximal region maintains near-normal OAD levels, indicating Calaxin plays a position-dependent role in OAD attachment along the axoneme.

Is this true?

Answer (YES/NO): NO